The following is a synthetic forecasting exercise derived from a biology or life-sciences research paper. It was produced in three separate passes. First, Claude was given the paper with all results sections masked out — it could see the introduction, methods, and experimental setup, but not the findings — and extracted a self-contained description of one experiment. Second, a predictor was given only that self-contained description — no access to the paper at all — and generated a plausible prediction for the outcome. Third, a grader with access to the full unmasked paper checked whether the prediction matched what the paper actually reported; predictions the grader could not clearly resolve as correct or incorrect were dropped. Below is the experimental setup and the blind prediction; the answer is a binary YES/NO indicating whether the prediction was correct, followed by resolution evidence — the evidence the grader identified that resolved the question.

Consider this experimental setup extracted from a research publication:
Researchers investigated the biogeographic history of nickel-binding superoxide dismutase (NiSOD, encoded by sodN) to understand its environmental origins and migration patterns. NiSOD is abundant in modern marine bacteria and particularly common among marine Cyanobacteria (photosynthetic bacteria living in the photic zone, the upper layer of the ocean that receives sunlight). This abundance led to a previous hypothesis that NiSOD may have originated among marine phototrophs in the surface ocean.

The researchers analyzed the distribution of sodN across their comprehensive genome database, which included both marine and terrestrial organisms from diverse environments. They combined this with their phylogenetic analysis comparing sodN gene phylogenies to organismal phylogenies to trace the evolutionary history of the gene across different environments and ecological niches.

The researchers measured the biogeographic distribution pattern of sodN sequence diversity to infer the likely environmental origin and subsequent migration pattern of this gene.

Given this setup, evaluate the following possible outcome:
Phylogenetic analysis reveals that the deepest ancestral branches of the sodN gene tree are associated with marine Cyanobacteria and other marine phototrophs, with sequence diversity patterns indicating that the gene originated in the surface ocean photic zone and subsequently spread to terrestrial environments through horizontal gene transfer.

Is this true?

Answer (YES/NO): NO